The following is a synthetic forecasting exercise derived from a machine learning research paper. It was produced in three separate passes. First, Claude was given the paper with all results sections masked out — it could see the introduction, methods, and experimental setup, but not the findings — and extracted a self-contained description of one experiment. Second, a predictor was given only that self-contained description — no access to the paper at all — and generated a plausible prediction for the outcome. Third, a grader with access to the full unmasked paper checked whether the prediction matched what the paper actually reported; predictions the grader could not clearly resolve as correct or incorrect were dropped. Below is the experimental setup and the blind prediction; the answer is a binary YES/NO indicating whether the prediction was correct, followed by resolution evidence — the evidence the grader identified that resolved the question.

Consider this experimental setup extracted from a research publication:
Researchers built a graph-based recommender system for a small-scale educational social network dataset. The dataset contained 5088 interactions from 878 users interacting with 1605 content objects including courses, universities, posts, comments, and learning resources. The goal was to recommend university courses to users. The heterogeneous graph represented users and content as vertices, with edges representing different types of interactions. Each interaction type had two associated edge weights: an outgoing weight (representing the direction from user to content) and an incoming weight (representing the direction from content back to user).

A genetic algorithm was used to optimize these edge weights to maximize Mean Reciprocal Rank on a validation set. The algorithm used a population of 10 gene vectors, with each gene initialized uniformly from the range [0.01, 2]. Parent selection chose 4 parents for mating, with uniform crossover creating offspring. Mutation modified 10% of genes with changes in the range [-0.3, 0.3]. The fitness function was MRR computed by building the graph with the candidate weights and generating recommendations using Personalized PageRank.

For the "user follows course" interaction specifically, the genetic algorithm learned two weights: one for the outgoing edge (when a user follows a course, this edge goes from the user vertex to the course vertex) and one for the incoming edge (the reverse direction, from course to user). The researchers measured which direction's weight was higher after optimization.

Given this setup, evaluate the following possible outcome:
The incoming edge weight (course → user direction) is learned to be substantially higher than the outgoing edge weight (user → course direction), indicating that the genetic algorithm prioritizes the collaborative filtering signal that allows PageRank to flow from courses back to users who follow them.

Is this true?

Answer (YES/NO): YES